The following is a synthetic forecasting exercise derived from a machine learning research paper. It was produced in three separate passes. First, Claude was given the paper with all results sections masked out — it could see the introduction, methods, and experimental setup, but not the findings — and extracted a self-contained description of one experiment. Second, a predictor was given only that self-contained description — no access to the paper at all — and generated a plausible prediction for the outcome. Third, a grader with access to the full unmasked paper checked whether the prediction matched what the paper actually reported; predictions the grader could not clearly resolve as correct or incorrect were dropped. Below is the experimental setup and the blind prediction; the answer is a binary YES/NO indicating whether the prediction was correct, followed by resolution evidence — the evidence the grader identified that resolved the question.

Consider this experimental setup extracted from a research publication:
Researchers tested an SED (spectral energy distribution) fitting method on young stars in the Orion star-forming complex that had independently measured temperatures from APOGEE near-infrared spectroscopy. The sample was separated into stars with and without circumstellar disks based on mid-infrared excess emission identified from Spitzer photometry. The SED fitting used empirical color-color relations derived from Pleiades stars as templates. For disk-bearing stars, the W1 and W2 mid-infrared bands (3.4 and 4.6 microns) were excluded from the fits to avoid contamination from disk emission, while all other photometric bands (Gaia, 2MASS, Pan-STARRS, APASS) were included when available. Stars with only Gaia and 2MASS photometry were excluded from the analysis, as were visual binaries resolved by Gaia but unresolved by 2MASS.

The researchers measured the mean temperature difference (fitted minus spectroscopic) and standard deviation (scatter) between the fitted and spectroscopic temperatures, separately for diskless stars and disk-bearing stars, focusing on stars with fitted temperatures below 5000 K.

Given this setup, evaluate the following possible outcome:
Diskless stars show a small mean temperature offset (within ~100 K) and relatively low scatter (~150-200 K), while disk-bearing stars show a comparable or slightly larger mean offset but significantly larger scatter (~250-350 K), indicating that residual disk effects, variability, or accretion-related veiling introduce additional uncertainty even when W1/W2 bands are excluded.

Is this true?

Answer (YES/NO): NO